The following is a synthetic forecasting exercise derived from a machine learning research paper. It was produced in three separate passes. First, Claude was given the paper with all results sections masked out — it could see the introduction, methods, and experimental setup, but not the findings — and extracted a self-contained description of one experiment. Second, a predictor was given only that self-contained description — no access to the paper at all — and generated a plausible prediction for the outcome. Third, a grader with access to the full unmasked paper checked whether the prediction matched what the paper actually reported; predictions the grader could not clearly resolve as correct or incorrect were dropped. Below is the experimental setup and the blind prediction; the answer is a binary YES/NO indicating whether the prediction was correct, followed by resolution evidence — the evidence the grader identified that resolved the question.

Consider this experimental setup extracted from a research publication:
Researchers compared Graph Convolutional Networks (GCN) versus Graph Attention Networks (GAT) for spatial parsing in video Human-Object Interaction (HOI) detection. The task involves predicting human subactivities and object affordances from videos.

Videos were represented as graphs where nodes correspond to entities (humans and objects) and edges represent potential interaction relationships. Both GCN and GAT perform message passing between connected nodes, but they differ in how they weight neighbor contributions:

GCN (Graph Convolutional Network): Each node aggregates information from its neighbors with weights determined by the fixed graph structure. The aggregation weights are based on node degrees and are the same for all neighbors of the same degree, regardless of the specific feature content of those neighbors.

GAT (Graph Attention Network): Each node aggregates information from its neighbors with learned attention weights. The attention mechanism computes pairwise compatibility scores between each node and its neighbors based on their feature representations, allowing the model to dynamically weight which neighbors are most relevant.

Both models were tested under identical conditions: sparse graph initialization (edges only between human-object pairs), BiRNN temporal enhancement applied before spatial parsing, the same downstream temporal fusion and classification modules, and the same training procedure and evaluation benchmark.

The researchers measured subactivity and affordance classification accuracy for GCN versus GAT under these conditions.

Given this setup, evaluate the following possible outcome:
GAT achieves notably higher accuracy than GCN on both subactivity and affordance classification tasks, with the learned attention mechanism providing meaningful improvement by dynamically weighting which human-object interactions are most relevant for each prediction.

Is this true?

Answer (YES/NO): YES